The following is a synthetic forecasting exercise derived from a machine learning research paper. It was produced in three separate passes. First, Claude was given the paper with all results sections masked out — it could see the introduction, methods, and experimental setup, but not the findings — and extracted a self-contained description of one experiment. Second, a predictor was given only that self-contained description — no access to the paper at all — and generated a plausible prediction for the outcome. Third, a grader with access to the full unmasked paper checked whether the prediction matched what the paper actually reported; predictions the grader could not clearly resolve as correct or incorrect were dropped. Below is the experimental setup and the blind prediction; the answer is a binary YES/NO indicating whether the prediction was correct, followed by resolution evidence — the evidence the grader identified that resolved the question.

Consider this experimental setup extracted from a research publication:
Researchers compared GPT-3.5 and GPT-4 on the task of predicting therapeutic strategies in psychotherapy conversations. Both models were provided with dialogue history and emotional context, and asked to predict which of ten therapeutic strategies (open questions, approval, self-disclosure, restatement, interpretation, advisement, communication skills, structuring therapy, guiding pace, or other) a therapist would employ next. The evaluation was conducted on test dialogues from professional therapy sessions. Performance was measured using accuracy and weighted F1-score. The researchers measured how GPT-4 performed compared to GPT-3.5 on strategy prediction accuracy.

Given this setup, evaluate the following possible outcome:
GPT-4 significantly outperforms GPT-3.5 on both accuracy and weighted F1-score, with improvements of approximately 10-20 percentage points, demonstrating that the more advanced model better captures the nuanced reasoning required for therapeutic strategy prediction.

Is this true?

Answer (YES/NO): NO